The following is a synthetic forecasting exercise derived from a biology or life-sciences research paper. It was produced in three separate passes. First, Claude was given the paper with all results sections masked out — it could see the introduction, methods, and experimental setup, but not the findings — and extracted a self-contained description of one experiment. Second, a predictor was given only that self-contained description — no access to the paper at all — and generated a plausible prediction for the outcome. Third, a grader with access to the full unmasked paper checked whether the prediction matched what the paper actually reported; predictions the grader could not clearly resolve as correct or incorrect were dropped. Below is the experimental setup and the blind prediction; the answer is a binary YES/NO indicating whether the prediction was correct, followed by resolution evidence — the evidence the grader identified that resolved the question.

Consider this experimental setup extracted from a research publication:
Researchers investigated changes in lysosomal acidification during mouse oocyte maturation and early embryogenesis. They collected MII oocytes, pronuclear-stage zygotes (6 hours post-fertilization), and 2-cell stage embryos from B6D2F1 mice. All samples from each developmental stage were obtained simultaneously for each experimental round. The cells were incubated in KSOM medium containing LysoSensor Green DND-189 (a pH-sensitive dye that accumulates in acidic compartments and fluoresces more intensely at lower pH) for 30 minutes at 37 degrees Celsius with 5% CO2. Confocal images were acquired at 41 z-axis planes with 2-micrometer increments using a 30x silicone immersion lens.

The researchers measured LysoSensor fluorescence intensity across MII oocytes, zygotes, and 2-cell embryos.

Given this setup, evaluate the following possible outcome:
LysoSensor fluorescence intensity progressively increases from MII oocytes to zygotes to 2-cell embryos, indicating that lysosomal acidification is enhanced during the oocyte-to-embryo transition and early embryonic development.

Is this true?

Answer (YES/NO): NO